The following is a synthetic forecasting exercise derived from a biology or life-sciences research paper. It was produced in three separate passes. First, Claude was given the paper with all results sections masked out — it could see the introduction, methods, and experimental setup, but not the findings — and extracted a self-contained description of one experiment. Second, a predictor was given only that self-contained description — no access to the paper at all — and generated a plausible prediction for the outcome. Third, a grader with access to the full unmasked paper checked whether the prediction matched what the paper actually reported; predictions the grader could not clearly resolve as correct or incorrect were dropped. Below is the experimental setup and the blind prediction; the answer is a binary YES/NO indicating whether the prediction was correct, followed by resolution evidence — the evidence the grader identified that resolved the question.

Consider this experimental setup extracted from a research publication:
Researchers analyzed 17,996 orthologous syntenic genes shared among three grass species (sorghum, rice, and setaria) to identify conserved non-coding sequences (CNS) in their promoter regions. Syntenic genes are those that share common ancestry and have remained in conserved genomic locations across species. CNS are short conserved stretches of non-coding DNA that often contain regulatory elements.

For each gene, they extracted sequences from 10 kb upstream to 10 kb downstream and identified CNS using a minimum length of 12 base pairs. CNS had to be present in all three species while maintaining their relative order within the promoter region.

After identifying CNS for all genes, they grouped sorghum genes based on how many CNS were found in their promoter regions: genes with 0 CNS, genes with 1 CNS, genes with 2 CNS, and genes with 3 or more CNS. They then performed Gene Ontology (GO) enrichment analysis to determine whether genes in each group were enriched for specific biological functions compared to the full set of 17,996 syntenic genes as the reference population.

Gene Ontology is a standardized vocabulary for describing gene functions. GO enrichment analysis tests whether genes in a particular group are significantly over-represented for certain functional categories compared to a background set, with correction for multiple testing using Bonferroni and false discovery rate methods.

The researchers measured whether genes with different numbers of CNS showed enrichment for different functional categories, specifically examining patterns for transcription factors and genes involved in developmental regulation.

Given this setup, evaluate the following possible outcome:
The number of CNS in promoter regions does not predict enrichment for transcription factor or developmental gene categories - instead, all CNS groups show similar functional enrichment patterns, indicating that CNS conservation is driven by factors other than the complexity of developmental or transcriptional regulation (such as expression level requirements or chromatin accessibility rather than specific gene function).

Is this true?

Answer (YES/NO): NO